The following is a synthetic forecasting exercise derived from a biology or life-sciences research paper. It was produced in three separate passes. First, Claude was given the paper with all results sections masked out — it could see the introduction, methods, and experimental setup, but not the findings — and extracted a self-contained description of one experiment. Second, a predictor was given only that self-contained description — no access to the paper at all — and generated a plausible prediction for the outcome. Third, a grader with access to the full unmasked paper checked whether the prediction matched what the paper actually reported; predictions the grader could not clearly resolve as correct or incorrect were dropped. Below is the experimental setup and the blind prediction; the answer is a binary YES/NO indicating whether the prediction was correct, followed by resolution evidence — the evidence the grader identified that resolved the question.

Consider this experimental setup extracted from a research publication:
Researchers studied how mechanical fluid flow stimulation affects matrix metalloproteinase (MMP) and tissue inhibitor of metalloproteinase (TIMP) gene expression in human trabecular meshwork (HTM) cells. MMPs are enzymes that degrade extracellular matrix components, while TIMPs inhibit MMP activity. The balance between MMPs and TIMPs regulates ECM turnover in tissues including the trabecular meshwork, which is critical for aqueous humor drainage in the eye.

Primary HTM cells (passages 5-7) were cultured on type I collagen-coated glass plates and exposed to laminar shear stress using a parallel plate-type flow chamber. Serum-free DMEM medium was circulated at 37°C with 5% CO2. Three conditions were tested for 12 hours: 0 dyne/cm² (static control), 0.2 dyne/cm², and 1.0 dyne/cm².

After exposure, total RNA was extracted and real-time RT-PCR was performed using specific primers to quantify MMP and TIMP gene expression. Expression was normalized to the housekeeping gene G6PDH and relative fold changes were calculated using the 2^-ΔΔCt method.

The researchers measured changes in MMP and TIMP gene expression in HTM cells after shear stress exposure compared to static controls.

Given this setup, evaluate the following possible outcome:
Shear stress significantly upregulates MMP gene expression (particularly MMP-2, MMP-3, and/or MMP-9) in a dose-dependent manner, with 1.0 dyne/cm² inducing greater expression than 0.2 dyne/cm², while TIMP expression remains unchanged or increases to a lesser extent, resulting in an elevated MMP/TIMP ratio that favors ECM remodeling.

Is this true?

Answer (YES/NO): YES